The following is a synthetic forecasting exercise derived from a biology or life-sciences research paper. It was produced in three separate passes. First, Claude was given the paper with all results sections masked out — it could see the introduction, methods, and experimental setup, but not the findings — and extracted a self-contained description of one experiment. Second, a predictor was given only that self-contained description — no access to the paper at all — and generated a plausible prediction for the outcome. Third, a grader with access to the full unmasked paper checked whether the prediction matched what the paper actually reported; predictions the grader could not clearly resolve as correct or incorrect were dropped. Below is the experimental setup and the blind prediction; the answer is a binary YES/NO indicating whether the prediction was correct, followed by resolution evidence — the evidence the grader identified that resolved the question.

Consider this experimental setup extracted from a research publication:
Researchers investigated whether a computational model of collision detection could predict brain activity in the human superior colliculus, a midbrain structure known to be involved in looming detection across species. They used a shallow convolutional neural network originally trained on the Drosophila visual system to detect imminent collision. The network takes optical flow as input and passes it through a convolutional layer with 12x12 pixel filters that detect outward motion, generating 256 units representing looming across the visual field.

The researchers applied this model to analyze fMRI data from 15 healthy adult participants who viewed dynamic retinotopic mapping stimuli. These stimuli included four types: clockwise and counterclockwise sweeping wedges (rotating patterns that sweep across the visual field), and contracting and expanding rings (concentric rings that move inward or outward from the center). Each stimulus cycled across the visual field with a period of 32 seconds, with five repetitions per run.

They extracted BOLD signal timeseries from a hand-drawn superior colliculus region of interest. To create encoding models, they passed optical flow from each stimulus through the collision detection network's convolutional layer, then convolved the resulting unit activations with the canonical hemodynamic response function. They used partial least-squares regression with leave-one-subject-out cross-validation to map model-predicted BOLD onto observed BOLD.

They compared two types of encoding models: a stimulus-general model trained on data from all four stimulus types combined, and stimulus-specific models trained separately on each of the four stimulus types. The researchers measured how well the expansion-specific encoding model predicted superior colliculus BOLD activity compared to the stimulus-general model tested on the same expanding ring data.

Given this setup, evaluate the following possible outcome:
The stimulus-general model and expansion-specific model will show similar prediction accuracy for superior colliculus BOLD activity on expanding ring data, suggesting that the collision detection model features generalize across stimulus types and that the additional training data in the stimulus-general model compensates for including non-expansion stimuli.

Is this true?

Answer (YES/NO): NO